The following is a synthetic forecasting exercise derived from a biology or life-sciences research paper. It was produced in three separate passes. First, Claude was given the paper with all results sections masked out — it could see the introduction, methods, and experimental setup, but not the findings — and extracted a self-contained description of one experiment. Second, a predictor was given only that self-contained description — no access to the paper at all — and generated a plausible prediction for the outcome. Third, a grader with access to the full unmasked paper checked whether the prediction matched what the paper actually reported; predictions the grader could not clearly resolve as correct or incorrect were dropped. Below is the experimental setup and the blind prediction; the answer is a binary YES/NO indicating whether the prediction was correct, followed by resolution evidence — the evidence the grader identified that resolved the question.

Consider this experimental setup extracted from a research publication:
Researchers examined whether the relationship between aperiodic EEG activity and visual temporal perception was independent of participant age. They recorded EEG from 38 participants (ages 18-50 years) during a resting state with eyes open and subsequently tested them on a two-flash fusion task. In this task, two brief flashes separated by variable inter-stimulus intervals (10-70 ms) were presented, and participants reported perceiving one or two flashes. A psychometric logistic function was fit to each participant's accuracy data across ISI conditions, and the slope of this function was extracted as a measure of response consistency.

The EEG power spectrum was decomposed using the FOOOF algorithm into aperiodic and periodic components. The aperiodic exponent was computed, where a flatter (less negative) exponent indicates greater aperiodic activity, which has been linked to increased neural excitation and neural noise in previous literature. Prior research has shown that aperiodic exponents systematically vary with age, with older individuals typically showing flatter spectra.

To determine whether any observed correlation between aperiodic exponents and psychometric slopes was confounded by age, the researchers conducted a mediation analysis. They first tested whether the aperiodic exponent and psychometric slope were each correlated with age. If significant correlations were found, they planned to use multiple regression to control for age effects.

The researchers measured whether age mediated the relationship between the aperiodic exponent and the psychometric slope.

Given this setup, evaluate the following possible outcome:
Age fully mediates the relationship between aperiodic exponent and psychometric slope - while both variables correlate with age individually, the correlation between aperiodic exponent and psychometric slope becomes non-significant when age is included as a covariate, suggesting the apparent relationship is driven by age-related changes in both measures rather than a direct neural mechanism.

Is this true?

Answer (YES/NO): NO